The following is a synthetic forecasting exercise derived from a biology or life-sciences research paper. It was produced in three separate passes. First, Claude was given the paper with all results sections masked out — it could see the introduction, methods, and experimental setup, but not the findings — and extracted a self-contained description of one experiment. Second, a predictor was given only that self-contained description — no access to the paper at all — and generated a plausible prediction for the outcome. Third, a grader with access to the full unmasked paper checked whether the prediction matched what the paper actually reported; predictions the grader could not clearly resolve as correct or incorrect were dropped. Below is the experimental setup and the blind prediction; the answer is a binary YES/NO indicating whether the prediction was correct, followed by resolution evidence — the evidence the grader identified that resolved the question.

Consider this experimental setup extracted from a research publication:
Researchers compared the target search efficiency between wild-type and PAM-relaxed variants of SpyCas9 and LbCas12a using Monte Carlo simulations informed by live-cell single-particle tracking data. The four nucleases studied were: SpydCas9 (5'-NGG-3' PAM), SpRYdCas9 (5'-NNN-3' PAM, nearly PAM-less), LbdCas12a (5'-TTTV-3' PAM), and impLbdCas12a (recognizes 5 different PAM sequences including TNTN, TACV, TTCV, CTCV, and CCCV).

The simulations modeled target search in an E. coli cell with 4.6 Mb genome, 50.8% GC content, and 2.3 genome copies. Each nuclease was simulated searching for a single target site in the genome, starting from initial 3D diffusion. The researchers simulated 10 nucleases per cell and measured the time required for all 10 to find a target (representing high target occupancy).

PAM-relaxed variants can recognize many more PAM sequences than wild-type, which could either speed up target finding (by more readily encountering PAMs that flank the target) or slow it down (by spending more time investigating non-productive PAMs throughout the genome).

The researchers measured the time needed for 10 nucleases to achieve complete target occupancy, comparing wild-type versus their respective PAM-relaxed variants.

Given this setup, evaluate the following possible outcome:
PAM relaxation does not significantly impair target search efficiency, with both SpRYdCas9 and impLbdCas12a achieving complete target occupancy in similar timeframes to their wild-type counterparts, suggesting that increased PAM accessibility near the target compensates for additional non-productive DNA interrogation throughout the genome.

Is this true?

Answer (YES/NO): NO